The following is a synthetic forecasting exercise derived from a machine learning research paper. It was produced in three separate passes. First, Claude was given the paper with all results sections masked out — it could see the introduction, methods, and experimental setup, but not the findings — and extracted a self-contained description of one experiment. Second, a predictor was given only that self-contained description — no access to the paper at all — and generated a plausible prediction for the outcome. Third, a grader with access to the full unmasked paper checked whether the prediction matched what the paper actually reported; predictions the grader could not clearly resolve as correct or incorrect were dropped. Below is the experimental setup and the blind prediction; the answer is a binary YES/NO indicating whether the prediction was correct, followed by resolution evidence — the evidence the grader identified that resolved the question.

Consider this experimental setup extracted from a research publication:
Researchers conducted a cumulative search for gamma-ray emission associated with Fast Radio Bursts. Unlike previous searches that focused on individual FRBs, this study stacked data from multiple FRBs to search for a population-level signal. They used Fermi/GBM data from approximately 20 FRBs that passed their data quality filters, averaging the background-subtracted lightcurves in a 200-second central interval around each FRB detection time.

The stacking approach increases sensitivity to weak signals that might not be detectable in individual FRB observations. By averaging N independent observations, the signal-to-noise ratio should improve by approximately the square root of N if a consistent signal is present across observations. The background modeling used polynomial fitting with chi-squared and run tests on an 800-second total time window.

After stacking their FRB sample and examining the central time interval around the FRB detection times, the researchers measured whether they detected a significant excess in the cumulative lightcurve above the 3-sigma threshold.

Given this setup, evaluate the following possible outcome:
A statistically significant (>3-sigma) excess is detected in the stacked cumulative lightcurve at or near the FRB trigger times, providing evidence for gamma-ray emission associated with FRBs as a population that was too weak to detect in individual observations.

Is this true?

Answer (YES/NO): NO